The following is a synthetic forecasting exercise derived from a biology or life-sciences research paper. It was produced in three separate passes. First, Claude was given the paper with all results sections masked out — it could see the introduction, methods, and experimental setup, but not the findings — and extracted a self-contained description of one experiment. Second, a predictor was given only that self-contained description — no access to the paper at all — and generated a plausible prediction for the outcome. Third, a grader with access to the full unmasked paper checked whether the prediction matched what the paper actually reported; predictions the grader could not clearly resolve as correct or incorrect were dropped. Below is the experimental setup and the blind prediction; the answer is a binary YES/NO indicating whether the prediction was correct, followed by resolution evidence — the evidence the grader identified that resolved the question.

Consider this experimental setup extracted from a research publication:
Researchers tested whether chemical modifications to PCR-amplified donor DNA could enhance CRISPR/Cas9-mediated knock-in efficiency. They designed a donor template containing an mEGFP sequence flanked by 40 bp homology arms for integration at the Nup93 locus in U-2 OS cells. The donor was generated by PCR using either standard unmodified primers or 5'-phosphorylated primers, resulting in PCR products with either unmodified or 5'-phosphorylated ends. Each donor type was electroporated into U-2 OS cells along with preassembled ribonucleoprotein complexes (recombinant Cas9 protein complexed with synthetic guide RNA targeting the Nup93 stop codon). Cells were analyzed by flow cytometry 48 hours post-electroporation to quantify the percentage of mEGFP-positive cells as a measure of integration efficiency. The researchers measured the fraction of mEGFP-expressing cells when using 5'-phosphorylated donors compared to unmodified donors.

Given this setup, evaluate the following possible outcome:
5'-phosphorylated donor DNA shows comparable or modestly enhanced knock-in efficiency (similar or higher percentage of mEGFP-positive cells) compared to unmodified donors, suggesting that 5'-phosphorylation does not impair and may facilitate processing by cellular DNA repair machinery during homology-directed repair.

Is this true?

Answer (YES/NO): YES